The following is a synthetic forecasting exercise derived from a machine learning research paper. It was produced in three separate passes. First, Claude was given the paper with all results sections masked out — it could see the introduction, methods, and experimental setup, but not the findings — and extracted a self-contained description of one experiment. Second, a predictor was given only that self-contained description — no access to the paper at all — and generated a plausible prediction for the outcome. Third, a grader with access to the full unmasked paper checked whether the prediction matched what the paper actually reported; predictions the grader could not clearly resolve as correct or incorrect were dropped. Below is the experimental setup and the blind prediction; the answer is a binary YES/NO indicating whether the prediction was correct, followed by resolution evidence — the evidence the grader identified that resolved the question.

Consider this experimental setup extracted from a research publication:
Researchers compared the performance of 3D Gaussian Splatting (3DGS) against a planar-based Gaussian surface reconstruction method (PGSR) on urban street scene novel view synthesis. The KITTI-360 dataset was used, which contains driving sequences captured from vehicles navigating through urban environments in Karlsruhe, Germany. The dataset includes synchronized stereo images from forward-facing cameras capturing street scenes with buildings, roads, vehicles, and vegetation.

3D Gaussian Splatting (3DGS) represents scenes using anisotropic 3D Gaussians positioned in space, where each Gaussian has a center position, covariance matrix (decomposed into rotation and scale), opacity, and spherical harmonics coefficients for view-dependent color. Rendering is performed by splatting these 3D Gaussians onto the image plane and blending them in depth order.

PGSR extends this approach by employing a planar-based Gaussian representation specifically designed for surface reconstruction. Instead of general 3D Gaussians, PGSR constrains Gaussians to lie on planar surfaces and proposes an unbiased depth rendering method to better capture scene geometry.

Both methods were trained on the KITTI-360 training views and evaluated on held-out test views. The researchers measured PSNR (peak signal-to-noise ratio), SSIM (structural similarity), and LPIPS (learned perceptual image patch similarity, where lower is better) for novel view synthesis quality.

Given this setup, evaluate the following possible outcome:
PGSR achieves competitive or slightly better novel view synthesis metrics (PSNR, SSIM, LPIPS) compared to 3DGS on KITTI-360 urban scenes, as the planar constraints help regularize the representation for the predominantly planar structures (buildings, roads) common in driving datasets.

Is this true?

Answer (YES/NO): NO